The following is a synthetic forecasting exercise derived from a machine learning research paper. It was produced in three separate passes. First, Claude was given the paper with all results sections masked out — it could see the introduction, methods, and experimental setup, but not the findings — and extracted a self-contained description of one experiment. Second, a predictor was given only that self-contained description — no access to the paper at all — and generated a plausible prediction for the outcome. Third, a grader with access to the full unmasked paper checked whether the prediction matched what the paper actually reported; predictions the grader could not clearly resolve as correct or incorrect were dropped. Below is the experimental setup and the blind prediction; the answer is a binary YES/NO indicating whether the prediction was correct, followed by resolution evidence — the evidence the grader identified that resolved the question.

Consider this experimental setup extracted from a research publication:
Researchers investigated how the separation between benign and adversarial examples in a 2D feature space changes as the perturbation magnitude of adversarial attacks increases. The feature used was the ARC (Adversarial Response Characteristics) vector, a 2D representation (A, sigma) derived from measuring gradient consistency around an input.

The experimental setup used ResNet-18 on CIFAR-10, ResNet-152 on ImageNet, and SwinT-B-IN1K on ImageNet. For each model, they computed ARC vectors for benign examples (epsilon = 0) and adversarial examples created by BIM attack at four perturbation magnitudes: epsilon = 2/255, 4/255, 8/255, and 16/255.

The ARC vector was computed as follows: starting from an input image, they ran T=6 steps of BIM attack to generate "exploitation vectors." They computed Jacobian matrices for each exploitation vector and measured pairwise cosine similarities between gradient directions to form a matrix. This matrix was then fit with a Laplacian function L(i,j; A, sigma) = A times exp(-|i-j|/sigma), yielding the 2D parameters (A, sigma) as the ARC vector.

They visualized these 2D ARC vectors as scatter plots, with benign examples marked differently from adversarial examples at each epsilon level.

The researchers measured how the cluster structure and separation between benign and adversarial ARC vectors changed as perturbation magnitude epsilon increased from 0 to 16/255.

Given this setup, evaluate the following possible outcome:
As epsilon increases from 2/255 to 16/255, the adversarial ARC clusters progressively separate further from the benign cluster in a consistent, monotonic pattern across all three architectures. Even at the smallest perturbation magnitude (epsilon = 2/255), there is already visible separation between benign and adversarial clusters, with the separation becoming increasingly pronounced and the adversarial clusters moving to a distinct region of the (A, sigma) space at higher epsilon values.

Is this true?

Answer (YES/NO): NO